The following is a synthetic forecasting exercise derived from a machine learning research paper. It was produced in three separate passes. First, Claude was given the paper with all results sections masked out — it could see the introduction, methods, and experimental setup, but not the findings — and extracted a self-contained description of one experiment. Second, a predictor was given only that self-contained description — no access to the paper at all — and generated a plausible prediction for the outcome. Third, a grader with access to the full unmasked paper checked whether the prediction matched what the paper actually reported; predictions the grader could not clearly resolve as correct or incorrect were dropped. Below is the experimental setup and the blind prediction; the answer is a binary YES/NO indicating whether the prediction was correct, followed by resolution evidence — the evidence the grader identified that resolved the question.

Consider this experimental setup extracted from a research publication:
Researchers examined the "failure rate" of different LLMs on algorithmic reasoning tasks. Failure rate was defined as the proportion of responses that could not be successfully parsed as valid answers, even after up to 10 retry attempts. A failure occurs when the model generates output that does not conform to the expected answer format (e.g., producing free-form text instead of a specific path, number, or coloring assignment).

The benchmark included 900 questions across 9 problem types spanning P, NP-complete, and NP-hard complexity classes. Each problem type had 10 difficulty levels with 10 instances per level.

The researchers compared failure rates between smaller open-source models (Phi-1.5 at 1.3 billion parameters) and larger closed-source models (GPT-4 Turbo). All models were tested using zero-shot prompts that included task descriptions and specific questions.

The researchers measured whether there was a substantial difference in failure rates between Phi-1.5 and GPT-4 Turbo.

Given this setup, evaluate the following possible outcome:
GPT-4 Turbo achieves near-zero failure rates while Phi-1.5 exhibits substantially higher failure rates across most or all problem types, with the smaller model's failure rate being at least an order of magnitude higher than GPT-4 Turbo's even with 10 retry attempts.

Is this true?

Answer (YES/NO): YES